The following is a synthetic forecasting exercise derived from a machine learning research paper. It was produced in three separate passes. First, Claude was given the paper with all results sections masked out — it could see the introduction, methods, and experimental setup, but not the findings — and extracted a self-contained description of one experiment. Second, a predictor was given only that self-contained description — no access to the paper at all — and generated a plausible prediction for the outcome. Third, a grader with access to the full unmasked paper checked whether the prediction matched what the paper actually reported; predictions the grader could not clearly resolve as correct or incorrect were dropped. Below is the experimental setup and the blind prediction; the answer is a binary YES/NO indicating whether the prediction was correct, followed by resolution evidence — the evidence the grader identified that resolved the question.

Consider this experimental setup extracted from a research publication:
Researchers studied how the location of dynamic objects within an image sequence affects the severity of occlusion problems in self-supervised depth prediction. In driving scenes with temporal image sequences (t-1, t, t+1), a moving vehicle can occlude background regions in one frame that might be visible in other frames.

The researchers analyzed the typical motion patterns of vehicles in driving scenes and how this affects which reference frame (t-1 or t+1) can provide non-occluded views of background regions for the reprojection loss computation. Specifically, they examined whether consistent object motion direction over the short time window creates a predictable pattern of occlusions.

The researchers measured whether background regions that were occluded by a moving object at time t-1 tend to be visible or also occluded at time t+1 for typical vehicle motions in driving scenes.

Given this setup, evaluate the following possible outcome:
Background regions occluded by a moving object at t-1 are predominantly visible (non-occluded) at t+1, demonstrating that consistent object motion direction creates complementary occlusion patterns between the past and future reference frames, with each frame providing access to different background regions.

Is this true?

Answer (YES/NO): YES